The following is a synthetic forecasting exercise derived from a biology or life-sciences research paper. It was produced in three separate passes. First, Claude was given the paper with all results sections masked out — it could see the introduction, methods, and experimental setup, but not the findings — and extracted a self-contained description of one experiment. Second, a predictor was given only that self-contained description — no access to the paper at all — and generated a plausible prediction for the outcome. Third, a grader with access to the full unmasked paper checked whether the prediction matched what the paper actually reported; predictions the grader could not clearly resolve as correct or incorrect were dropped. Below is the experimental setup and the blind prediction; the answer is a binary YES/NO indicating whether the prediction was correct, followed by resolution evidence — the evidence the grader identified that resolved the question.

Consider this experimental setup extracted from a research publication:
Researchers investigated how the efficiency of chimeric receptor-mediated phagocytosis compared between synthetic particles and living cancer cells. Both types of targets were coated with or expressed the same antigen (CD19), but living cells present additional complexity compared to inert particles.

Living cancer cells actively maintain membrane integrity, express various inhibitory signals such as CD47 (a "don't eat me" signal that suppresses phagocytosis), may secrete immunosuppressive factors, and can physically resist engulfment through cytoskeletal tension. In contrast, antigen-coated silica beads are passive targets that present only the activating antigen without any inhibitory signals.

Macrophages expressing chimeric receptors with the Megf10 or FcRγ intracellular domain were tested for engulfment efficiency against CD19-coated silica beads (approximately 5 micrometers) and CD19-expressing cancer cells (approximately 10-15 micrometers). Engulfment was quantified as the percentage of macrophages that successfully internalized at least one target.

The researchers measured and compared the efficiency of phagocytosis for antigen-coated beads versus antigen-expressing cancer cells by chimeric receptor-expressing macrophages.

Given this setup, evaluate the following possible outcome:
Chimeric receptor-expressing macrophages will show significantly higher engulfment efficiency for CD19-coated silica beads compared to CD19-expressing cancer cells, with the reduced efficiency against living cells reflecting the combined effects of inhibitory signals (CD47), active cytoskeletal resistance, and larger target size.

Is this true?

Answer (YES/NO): YES